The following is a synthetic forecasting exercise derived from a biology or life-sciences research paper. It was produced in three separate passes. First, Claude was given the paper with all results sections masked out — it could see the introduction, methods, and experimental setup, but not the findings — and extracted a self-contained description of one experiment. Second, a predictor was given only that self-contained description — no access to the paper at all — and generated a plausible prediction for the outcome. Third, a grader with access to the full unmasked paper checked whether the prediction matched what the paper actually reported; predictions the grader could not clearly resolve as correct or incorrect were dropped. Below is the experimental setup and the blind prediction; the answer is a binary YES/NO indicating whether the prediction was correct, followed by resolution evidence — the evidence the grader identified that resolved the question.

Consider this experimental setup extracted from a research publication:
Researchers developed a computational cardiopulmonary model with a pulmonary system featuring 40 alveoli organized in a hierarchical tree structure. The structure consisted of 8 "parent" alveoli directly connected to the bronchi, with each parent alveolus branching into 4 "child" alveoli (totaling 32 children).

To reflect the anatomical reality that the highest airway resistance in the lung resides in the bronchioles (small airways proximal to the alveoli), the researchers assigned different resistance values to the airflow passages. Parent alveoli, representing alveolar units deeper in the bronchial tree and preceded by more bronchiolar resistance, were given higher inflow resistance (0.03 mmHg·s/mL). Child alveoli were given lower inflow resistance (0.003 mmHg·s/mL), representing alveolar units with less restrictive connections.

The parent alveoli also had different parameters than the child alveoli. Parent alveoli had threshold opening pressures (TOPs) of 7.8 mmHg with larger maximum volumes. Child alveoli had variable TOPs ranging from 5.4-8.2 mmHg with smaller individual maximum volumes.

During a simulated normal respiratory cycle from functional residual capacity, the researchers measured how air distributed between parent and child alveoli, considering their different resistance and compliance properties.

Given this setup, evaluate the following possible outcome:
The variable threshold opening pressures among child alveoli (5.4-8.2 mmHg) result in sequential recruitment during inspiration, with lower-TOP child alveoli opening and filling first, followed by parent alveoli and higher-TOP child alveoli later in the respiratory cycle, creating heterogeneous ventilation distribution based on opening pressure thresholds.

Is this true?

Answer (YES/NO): NO